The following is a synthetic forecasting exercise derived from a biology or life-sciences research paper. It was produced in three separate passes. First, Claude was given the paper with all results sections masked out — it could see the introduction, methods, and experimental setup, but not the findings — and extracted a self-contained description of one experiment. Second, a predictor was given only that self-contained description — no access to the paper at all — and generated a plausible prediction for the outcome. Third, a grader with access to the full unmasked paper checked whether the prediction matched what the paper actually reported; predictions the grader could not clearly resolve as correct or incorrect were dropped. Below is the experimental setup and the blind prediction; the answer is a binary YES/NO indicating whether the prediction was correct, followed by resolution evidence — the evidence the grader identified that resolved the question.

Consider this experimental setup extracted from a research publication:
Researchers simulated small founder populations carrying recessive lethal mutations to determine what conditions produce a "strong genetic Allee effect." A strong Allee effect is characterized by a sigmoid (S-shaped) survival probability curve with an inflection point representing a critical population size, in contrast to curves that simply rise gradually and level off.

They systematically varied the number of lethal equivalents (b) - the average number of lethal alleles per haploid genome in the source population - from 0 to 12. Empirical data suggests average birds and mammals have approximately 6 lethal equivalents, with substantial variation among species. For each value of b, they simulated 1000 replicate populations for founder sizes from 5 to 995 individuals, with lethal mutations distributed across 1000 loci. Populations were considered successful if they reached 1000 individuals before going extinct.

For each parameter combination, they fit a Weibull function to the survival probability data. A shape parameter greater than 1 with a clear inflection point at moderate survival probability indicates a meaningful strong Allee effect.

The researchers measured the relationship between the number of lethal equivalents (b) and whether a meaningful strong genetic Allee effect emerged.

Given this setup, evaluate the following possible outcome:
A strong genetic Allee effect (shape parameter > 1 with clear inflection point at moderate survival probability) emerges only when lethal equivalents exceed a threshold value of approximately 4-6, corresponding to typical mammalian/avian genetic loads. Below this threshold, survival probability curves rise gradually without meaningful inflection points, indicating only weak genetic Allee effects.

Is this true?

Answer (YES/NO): YES